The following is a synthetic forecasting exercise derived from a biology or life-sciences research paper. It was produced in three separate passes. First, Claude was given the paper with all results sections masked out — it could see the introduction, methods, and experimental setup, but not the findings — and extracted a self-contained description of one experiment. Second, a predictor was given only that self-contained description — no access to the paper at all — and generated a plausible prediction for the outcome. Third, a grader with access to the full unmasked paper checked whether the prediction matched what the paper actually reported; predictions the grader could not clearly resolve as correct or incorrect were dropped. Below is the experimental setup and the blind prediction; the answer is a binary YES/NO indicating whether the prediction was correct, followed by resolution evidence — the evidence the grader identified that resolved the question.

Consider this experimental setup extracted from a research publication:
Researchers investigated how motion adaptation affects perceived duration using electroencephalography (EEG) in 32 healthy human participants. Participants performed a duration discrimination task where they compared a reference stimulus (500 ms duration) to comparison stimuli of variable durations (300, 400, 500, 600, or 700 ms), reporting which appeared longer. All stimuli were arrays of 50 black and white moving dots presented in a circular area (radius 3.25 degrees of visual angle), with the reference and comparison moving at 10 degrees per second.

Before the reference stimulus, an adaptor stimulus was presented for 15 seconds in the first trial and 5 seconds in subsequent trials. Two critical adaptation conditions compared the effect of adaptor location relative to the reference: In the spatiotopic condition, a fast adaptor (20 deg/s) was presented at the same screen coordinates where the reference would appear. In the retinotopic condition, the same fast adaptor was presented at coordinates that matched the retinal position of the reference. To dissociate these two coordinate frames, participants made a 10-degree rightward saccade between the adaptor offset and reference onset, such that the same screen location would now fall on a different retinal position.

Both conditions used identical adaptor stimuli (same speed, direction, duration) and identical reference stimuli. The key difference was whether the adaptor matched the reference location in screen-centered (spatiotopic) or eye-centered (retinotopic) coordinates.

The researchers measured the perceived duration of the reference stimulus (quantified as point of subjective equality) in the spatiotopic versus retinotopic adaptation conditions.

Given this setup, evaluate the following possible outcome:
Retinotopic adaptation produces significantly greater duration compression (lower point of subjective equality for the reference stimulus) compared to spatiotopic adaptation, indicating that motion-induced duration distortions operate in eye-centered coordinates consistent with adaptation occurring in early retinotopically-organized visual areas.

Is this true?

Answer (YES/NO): NO